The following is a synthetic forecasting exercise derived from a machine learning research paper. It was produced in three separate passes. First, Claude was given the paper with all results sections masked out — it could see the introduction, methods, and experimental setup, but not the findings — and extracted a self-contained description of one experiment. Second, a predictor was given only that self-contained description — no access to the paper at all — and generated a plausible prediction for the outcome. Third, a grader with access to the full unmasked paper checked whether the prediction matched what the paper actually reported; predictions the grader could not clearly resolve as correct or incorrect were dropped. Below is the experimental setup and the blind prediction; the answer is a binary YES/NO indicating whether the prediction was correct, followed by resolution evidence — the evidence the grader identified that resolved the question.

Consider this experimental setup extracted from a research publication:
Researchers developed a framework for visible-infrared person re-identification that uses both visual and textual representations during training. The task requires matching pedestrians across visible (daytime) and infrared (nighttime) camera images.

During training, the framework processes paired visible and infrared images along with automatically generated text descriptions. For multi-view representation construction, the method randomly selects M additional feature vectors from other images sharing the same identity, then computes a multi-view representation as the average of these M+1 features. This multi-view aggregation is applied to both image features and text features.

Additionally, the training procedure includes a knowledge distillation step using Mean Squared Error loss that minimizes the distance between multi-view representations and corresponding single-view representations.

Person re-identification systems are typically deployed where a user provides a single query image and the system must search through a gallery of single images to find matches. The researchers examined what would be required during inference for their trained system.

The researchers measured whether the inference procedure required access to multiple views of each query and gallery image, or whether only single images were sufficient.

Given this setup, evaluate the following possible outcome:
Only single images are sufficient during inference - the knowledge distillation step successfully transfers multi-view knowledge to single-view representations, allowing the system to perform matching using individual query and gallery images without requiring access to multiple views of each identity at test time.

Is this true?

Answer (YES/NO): YES